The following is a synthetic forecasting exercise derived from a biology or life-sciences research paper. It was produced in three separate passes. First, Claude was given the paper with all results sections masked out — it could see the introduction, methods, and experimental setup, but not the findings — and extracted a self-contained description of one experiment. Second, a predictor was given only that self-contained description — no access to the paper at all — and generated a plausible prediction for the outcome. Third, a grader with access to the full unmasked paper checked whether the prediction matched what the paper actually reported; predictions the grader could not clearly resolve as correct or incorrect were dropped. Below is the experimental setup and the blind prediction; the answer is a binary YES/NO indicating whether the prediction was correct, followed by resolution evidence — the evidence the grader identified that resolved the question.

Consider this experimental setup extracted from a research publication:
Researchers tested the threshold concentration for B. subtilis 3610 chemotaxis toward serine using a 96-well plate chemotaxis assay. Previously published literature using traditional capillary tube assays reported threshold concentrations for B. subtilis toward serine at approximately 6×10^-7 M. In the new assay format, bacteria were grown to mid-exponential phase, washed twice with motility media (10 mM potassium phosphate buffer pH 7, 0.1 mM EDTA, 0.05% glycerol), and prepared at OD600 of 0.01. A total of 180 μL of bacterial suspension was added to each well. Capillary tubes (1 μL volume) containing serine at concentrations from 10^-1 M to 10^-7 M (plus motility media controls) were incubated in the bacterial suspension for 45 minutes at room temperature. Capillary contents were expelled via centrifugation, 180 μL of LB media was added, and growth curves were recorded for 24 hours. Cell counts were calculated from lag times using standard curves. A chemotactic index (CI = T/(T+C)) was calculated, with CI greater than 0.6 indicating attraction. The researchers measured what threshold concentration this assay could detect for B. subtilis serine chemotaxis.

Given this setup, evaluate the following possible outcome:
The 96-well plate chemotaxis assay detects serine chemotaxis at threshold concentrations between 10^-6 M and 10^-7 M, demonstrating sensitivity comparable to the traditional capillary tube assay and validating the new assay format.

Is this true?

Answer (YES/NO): NO